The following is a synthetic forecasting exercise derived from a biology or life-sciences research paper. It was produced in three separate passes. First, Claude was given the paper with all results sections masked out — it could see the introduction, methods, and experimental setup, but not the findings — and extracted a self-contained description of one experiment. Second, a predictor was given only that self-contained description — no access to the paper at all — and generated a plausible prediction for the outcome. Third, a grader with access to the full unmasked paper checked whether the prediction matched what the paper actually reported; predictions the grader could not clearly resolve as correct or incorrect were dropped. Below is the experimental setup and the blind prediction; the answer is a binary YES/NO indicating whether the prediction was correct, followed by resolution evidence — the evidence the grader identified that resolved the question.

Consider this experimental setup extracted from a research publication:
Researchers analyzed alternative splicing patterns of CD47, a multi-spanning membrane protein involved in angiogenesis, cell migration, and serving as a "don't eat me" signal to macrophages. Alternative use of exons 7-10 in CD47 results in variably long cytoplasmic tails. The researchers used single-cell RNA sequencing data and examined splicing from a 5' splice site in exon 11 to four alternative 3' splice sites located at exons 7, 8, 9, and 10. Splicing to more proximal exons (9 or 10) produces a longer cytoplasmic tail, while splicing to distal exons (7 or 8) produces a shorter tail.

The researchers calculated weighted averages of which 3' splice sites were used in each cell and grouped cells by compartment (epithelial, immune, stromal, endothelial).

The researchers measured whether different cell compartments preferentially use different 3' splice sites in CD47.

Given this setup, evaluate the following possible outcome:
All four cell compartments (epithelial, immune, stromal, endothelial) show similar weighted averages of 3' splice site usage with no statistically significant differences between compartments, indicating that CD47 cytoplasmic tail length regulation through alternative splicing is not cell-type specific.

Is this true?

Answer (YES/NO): NO